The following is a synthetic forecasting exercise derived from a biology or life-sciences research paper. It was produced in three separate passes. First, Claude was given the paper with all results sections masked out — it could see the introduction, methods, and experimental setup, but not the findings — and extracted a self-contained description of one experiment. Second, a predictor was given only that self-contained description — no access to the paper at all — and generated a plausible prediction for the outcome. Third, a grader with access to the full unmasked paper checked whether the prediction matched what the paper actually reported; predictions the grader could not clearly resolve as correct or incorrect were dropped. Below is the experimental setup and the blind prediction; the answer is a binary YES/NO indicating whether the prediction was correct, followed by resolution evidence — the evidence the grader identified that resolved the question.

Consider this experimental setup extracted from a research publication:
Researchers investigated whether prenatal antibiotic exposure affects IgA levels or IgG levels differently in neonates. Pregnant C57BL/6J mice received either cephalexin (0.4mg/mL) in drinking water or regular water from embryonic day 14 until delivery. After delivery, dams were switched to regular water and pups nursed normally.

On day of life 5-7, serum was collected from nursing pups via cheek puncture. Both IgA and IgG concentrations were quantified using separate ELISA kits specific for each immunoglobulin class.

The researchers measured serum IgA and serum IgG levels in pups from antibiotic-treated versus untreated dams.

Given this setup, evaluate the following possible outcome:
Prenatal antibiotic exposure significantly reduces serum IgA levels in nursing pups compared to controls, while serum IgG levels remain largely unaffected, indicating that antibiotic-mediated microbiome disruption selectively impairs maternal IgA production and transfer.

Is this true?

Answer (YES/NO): NO